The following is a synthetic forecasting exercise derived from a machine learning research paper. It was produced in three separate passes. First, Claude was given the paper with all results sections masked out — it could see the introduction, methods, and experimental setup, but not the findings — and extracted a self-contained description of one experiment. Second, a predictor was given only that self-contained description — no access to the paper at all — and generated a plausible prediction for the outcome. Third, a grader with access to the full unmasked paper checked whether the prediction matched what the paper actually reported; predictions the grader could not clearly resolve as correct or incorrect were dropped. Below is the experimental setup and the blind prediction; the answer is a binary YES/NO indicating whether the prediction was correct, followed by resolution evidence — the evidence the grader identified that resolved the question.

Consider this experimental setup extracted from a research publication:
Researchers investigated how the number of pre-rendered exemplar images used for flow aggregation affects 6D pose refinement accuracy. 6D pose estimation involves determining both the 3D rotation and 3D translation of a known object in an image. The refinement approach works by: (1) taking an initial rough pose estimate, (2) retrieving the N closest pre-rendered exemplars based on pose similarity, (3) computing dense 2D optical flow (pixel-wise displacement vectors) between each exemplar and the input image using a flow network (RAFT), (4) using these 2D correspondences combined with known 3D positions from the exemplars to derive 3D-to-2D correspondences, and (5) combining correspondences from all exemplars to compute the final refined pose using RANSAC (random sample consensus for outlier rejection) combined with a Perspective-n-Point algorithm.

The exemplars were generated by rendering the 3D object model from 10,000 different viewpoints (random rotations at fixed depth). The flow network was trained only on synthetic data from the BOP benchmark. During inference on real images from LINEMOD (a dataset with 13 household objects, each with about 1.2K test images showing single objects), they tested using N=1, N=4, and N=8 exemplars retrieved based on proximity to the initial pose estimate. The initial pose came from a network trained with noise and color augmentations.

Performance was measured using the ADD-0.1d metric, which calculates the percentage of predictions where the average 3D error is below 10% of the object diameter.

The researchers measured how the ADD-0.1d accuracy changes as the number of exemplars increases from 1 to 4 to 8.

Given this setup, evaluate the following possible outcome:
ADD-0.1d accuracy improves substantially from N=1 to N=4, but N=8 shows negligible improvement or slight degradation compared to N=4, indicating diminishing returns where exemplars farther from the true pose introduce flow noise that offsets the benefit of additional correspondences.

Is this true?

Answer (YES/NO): NO